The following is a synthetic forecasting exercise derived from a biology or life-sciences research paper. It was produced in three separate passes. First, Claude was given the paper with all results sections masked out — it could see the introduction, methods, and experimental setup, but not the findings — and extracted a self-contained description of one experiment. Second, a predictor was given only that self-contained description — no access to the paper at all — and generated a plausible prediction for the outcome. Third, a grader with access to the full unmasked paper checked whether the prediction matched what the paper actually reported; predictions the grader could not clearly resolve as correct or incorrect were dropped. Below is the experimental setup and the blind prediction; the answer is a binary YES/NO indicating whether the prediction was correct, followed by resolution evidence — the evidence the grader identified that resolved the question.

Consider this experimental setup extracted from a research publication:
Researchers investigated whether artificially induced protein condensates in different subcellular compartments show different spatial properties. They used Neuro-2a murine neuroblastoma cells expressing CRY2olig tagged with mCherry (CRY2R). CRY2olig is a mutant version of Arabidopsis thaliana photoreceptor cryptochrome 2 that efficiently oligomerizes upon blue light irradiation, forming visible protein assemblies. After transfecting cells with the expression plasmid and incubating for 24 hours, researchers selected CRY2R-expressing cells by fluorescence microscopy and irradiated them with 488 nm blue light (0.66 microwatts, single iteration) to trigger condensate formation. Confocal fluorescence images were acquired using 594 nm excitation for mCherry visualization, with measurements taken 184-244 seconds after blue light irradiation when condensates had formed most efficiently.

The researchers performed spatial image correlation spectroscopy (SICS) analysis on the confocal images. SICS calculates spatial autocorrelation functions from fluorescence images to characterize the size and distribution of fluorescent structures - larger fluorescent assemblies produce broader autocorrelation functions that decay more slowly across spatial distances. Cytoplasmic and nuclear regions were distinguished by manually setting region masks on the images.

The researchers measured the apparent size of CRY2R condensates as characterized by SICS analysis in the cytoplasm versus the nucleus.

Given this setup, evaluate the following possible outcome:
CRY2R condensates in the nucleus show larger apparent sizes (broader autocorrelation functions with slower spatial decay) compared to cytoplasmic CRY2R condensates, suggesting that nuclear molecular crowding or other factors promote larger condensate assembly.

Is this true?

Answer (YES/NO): NO